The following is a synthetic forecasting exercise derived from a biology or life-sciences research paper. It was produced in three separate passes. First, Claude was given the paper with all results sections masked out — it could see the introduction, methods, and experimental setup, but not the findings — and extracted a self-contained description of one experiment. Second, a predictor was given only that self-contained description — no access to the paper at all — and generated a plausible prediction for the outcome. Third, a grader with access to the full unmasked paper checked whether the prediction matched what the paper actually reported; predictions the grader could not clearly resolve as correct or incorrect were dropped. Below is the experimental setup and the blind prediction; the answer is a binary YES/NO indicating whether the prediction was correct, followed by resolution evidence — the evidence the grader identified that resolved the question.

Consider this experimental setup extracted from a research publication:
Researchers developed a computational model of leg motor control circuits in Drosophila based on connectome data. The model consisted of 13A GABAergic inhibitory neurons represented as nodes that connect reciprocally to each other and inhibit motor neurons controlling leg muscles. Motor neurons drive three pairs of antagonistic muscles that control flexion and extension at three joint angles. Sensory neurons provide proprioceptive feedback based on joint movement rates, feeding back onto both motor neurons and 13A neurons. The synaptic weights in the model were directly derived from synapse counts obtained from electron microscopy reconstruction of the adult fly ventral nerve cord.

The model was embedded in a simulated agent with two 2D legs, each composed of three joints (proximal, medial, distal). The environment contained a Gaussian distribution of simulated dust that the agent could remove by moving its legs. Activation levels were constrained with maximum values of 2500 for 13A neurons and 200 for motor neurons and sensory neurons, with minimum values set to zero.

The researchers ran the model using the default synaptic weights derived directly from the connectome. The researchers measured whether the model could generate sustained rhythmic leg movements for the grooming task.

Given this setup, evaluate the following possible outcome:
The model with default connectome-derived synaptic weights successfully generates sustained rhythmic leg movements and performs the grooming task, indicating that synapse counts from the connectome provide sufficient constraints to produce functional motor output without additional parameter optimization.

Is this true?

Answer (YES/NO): NO